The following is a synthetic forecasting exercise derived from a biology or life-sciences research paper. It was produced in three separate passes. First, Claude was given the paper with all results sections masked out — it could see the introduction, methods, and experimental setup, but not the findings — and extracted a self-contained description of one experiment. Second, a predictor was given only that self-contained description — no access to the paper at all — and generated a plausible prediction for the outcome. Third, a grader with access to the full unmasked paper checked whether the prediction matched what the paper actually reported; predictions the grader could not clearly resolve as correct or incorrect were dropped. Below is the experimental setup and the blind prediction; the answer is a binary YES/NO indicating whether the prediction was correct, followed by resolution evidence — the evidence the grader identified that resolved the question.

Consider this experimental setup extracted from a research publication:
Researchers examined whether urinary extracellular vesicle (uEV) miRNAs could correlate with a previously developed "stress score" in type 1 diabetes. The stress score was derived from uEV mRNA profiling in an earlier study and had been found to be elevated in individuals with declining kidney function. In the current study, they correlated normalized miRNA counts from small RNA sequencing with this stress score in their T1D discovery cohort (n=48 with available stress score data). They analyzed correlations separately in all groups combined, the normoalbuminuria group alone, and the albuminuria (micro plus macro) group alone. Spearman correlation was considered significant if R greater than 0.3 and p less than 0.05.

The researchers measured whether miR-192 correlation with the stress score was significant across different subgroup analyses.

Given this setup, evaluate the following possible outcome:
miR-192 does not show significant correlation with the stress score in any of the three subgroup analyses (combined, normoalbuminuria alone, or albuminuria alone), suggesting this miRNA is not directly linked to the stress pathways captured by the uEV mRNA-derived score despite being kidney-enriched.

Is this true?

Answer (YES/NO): NO